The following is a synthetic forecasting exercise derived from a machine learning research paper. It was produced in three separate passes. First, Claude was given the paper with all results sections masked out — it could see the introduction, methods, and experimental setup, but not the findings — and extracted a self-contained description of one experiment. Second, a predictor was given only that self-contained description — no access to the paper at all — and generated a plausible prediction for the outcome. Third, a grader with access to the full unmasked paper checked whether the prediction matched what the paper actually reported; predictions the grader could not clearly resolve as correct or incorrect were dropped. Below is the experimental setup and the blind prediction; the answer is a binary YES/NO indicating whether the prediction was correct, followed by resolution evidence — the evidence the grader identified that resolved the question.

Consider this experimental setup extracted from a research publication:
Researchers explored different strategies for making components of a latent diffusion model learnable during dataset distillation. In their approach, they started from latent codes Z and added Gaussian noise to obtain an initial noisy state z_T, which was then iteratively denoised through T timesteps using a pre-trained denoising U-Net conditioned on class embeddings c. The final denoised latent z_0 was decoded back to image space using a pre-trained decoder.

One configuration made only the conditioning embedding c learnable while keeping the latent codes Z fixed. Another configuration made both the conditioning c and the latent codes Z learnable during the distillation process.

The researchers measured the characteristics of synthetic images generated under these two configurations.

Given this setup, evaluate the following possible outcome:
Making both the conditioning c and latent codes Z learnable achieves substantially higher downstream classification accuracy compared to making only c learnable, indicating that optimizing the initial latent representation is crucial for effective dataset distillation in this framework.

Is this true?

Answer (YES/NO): YES